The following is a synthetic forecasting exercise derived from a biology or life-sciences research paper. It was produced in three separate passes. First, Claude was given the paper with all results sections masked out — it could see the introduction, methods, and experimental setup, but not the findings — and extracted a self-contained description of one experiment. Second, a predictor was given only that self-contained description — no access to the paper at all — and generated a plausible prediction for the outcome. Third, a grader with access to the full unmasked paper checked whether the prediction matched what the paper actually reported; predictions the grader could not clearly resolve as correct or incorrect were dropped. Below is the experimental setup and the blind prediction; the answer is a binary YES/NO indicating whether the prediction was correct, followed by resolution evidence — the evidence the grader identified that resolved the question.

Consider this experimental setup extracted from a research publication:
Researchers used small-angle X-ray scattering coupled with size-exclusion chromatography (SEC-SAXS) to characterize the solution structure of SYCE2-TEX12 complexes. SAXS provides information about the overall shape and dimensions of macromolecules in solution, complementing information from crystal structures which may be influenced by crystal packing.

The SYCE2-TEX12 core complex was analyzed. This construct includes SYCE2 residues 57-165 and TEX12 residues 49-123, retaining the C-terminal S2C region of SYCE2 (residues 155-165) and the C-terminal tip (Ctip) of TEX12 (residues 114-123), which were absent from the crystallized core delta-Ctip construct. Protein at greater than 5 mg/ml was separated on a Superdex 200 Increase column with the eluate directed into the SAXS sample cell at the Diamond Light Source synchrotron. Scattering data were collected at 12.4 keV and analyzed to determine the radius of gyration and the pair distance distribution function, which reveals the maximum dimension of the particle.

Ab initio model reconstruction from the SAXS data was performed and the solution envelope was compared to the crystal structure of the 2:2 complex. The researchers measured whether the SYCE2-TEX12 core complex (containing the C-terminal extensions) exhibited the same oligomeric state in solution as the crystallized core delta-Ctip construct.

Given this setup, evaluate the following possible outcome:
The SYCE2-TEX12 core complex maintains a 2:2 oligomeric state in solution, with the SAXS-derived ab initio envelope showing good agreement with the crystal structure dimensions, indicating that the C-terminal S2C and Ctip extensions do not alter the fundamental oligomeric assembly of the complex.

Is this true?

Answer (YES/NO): NO